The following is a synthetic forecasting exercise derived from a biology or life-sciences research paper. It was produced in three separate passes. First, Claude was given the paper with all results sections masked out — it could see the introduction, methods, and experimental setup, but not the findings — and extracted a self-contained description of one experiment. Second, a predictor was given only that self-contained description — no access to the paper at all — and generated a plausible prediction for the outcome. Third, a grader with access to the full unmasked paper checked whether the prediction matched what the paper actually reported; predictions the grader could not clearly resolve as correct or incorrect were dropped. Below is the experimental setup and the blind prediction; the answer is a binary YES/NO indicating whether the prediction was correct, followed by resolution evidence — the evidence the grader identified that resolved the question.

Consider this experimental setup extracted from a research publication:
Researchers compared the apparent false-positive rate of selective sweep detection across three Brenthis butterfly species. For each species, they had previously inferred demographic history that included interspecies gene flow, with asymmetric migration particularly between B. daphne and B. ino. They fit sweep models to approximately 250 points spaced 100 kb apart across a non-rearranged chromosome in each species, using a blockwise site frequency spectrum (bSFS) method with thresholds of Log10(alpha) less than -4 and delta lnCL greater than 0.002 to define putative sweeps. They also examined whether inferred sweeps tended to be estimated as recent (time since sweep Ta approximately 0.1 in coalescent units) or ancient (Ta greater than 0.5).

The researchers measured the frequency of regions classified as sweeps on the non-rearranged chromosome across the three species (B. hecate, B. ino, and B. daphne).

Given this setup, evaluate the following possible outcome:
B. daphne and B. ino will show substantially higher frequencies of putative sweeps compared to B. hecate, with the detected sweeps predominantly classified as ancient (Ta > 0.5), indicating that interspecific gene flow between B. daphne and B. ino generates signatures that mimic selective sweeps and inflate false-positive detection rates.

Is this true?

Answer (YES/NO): NO